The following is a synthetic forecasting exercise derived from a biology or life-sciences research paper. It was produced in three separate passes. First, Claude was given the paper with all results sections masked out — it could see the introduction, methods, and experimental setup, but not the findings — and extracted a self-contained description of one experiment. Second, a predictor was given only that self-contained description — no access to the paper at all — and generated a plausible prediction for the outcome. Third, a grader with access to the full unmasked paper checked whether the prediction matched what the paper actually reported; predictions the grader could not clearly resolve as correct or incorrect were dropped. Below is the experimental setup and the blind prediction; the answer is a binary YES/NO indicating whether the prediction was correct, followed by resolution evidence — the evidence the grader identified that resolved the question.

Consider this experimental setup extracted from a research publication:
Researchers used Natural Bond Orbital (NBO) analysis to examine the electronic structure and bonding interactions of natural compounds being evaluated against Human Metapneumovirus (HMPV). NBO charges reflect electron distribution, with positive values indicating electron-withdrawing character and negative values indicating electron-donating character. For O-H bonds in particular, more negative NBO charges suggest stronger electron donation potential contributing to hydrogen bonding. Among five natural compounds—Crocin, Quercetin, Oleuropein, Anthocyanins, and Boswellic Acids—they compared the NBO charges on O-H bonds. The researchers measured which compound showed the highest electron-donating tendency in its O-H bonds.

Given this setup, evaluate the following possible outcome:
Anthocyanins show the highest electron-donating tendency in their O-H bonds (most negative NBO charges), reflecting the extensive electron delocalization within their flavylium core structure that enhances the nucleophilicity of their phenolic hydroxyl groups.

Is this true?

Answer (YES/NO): NO